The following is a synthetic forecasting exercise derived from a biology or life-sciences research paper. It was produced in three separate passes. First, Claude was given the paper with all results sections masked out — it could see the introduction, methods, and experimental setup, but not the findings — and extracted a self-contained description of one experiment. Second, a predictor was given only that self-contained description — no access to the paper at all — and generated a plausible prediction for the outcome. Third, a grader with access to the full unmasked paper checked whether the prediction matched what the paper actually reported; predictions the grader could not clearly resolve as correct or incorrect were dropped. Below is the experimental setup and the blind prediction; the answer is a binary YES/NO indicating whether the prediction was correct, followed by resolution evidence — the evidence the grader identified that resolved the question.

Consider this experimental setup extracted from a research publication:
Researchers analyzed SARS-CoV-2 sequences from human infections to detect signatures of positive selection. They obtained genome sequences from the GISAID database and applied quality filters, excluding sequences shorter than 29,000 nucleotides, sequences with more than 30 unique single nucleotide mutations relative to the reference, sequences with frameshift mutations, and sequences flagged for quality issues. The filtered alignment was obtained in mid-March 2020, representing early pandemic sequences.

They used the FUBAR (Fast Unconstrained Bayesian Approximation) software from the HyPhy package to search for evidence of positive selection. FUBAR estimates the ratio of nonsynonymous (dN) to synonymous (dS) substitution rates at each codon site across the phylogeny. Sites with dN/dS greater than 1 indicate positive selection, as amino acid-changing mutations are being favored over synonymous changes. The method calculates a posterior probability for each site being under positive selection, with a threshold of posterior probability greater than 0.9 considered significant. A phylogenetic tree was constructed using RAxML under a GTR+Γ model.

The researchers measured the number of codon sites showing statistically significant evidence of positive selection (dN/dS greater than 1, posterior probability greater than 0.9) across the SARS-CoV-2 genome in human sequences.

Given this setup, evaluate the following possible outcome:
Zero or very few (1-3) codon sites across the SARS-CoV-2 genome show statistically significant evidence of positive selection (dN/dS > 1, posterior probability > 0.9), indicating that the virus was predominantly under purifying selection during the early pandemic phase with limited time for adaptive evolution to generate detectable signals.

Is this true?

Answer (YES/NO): YES